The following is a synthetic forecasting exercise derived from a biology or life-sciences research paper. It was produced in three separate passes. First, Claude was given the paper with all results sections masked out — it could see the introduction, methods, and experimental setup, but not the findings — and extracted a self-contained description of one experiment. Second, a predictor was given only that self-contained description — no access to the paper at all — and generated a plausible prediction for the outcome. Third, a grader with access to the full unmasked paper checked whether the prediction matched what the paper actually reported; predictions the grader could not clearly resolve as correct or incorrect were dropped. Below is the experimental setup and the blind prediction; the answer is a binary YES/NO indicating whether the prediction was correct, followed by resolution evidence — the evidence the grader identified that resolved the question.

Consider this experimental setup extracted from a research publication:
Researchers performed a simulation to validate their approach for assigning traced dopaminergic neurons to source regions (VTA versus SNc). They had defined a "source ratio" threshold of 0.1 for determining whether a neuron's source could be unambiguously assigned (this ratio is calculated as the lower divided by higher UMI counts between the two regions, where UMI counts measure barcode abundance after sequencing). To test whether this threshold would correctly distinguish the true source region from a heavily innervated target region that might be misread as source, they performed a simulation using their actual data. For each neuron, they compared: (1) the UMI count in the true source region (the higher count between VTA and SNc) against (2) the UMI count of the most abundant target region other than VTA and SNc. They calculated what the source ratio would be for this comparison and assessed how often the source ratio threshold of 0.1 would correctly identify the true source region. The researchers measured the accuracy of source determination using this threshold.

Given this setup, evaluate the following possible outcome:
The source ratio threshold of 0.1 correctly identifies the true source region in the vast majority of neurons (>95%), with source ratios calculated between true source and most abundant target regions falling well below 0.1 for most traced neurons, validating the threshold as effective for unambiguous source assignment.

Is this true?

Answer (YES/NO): YES